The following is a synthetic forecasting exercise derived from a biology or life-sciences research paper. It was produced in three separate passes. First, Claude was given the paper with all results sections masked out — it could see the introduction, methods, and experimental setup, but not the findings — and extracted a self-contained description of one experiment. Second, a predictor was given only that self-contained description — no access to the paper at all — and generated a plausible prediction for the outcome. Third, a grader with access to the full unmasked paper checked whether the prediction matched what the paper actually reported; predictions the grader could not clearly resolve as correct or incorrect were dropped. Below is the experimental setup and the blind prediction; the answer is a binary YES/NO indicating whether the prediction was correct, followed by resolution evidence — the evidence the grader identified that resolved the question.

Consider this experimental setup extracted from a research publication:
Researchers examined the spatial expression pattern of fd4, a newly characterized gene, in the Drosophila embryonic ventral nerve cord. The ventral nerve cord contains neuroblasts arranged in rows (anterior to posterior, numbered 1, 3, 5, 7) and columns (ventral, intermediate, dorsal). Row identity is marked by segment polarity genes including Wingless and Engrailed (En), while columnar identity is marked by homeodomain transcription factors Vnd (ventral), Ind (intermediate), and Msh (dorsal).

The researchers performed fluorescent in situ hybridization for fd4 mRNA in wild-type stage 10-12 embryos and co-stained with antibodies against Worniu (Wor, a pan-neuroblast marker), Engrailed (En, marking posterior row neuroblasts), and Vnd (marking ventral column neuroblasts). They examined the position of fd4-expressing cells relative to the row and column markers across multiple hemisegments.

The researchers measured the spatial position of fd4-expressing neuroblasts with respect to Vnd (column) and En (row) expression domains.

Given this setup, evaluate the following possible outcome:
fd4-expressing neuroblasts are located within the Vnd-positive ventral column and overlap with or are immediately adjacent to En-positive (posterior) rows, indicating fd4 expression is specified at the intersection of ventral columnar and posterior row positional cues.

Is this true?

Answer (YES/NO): YES